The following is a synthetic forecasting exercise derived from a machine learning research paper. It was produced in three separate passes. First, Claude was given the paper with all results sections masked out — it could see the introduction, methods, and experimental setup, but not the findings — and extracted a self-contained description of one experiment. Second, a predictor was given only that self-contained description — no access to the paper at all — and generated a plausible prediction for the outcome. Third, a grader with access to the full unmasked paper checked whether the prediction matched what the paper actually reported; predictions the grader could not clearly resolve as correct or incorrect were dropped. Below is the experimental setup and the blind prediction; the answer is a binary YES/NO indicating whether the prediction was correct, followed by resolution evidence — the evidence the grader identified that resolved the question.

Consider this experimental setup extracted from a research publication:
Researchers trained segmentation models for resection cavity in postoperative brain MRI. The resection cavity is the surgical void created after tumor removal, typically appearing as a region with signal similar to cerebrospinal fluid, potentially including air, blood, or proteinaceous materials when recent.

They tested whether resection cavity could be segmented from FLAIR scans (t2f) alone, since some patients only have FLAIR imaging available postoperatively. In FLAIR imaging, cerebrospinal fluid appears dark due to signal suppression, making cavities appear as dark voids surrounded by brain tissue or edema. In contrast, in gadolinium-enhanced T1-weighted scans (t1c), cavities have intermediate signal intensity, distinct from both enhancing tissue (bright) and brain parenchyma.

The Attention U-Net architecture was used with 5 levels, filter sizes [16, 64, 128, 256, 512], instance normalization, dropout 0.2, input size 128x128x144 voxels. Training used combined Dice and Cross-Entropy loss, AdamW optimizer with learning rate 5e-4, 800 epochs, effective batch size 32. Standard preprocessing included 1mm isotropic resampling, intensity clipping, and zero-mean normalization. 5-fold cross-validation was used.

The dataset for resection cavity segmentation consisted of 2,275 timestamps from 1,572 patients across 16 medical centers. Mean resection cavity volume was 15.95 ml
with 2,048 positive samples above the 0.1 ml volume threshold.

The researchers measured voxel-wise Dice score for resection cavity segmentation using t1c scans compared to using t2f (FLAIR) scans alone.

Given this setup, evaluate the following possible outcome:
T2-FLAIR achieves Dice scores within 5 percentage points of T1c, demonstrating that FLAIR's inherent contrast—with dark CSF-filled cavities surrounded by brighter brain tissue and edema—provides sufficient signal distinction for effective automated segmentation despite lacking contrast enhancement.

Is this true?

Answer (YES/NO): NO